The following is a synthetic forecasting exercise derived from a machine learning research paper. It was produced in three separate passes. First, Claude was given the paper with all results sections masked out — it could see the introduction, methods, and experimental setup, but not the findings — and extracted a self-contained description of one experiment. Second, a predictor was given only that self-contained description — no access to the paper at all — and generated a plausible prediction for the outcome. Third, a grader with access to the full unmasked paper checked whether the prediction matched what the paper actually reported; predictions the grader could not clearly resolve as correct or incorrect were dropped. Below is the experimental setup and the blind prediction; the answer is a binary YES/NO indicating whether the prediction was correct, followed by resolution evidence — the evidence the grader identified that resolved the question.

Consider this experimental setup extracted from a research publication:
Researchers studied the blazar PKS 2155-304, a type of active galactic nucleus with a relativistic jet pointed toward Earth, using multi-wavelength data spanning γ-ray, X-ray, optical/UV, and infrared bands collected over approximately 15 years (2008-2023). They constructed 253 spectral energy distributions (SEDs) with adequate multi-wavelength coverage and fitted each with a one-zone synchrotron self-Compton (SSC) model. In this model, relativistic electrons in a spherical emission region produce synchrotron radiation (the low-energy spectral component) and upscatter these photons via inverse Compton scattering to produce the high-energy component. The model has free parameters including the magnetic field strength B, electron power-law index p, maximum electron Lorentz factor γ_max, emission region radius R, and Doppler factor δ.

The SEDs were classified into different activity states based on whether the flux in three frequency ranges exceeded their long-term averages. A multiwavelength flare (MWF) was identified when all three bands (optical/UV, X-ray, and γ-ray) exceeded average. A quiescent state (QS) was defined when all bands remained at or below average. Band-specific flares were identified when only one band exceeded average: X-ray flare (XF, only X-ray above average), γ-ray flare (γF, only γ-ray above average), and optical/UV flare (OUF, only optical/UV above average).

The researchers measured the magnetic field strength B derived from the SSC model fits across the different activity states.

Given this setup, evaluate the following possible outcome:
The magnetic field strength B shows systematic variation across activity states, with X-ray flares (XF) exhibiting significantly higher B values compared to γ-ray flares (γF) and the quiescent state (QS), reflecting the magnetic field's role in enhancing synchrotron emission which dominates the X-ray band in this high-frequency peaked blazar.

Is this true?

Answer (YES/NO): YES